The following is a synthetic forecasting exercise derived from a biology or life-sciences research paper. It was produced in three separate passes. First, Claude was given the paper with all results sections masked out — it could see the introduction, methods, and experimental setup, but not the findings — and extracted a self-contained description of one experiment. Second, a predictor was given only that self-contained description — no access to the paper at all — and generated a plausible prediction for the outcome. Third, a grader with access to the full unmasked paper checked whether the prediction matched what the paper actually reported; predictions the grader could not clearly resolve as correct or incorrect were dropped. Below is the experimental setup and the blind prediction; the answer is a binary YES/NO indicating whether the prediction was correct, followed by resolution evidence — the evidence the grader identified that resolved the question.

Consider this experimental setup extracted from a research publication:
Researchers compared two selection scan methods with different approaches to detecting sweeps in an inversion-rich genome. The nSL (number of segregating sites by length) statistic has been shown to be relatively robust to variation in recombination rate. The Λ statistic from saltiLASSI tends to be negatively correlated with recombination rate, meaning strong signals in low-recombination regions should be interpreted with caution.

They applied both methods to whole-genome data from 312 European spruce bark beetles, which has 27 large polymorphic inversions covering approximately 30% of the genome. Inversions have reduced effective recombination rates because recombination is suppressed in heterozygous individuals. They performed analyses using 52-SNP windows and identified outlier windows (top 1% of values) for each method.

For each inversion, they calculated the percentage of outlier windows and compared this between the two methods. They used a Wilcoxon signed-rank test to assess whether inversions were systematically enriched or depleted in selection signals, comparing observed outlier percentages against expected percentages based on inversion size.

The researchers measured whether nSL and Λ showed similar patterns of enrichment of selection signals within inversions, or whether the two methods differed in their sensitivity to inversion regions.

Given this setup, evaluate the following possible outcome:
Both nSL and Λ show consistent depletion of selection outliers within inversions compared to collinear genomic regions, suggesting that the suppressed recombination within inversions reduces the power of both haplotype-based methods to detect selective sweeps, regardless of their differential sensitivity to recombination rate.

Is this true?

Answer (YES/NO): NO